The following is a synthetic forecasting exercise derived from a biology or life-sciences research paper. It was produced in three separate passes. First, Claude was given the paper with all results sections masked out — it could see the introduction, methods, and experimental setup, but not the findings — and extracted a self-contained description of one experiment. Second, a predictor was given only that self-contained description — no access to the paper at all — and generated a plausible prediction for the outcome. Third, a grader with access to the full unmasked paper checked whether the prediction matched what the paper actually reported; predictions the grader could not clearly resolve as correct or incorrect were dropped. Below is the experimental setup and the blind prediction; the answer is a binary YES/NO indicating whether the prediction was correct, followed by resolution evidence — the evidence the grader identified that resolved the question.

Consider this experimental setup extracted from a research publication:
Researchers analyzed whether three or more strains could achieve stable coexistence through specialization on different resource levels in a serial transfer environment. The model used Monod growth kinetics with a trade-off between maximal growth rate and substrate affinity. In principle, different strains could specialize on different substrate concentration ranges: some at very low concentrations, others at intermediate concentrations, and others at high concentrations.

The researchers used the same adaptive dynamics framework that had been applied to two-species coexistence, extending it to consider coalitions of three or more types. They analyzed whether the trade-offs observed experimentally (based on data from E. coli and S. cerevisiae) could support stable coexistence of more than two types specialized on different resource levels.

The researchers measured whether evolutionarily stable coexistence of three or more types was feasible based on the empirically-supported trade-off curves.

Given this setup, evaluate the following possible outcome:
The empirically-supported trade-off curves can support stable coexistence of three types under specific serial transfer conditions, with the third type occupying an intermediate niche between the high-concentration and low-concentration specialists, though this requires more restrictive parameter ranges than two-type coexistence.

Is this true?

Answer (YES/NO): NO